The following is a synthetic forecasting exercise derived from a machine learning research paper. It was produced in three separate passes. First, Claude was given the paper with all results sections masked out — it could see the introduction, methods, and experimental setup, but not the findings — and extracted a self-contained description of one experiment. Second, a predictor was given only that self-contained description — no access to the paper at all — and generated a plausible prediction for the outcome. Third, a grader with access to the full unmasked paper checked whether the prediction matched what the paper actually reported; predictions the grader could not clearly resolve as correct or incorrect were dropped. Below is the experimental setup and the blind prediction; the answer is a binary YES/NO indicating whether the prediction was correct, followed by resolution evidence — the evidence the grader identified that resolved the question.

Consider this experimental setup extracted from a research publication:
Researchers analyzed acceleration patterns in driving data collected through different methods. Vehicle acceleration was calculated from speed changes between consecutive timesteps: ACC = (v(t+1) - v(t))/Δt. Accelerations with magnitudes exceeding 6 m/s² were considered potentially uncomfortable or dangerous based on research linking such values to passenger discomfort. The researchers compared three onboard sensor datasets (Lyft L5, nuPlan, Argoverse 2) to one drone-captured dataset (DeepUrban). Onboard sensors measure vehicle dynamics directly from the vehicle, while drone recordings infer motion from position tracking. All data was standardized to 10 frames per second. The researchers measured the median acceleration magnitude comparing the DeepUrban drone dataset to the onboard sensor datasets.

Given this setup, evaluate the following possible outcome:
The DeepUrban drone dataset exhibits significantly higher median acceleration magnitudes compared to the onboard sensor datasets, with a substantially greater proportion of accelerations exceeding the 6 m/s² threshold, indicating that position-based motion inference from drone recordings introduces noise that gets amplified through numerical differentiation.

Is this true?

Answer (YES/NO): NO